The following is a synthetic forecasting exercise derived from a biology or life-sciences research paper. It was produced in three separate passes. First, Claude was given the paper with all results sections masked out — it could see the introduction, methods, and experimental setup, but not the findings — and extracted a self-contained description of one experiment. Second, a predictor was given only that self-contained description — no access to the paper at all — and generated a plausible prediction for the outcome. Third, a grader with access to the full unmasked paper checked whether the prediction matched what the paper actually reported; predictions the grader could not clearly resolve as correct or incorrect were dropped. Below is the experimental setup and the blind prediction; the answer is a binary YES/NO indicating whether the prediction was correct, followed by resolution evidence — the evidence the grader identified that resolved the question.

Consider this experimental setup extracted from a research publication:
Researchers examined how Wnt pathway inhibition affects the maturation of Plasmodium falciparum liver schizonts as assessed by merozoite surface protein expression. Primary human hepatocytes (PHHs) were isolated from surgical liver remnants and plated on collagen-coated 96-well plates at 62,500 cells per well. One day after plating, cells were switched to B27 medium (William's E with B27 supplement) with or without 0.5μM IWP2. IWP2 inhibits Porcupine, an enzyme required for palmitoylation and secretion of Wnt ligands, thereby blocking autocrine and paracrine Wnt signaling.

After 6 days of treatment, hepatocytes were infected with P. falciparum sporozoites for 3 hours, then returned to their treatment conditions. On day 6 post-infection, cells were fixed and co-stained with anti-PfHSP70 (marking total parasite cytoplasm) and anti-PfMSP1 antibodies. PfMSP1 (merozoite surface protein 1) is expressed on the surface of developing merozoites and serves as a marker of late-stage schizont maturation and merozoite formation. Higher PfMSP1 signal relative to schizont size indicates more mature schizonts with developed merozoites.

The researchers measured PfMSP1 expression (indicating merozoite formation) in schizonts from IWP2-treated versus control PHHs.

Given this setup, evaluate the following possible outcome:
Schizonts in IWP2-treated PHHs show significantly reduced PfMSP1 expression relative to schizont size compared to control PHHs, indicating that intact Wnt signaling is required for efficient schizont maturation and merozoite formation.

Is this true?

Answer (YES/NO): NO